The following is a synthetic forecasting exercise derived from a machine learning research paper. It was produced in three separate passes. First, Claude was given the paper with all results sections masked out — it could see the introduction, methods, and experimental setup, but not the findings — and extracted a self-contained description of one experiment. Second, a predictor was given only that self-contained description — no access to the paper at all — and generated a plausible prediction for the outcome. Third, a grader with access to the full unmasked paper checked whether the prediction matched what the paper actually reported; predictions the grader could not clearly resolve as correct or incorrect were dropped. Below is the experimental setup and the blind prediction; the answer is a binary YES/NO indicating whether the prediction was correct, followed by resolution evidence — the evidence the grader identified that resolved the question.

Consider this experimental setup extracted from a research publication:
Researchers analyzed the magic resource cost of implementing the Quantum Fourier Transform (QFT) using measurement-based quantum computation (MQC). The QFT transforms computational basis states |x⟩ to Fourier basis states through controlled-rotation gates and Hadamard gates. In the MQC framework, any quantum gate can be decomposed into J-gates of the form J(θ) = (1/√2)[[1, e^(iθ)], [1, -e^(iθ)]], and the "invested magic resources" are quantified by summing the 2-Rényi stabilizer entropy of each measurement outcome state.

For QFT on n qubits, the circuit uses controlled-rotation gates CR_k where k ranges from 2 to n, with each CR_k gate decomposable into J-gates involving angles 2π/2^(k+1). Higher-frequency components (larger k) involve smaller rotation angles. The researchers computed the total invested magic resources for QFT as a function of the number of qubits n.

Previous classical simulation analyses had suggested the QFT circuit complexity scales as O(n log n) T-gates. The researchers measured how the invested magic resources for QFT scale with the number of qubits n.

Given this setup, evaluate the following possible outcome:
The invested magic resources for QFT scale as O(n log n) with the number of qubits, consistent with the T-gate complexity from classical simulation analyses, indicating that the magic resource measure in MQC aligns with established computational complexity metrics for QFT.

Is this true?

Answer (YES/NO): NO